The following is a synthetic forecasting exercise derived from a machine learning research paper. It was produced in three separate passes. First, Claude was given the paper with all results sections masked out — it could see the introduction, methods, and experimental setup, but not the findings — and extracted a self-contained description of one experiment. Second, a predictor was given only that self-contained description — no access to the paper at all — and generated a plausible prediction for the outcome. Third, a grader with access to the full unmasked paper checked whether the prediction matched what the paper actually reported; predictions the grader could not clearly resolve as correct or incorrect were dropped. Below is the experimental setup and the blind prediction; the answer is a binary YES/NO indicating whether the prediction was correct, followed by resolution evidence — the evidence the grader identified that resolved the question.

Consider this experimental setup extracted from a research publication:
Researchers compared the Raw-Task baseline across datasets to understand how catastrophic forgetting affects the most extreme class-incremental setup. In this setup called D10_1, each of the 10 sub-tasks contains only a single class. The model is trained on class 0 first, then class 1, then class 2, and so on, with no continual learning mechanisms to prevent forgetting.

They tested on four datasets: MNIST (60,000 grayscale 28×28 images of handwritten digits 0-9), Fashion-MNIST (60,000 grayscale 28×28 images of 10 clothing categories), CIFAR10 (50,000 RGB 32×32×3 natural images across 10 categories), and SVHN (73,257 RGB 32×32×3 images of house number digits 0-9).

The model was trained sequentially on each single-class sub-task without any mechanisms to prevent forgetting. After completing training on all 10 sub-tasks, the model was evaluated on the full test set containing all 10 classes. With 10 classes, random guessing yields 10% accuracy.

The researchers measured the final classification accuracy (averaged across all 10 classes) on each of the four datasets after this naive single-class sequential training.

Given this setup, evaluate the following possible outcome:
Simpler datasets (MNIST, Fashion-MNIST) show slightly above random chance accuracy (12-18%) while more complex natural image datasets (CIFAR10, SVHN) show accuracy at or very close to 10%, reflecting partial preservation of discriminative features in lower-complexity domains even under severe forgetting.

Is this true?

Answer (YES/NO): NO